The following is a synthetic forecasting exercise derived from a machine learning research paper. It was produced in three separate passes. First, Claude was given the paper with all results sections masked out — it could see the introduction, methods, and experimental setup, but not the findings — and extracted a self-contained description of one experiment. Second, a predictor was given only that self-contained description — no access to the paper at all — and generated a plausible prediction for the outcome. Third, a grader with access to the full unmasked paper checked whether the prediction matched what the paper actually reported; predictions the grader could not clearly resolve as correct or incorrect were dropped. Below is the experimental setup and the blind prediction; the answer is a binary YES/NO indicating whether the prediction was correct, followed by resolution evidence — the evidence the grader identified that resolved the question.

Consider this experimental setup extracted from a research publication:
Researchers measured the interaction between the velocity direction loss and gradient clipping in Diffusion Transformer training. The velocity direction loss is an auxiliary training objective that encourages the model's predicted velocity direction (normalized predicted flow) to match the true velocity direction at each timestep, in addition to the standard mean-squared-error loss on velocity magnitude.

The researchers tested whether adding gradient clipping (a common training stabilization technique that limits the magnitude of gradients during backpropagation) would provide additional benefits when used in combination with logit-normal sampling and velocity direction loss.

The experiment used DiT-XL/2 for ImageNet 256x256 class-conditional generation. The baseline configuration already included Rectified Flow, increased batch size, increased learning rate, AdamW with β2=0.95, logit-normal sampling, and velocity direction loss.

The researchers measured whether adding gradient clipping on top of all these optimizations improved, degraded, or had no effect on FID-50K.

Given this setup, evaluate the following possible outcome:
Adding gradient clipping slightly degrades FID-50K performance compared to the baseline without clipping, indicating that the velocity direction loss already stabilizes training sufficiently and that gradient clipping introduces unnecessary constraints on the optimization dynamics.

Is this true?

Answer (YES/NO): YES